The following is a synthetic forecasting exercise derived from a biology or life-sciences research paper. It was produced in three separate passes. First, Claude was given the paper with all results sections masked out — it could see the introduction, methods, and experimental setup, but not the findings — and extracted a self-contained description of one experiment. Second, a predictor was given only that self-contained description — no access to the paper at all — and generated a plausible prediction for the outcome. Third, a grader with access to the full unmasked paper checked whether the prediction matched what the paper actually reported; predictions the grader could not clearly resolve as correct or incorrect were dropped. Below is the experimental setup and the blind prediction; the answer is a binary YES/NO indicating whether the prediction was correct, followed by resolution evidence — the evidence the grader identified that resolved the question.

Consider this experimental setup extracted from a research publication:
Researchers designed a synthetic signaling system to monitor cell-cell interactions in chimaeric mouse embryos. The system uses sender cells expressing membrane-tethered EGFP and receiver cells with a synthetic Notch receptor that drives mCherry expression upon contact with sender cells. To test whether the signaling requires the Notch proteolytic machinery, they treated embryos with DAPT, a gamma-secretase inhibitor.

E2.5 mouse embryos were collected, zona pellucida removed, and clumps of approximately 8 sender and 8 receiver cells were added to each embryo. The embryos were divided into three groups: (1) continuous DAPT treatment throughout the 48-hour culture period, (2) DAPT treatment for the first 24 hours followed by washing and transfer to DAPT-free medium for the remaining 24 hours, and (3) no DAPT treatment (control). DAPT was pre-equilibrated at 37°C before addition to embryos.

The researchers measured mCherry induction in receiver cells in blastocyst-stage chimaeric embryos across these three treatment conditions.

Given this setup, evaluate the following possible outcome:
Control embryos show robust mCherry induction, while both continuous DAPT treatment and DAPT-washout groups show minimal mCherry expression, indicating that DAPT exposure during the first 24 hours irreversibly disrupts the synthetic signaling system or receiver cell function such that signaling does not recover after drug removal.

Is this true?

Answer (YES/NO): NO